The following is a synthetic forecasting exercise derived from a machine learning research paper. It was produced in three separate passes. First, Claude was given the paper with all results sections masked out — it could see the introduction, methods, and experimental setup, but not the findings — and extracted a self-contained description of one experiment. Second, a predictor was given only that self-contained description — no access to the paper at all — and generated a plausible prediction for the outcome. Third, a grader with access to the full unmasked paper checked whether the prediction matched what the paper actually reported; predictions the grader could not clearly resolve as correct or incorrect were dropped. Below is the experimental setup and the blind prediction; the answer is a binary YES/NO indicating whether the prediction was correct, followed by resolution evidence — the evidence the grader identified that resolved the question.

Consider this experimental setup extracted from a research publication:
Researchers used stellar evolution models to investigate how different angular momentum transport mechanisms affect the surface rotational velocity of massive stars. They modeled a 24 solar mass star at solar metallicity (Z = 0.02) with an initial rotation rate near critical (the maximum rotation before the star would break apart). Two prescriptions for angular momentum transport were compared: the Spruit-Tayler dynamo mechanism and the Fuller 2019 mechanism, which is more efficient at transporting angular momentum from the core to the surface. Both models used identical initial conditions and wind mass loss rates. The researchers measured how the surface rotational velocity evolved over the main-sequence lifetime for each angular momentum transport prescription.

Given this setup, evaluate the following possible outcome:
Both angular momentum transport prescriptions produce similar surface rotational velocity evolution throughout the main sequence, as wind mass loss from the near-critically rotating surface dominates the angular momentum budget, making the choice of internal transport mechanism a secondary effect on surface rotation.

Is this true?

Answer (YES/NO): NO